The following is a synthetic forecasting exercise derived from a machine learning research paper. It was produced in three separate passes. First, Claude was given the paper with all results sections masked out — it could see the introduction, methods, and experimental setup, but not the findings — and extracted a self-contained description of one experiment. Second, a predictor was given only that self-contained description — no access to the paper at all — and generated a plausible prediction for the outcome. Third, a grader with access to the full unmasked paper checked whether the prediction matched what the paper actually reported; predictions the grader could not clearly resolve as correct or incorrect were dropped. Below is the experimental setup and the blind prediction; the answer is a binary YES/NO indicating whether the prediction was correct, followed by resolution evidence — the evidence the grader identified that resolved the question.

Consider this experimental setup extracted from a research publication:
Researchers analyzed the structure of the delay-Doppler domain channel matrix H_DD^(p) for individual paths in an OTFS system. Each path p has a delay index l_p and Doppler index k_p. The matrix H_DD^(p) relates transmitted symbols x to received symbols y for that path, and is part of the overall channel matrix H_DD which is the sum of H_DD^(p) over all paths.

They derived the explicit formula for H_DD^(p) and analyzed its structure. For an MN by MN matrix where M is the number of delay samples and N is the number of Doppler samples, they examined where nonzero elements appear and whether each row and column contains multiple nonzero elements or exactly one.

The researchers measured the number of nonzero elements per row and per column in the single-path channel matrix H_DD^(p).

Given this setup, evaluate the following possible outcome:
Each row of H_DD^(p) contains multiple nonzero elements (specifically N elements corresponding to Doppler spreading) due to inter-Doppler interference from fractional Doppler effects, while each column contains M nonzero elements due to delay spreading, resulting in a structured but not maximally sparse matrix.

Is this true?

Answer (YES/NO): NO